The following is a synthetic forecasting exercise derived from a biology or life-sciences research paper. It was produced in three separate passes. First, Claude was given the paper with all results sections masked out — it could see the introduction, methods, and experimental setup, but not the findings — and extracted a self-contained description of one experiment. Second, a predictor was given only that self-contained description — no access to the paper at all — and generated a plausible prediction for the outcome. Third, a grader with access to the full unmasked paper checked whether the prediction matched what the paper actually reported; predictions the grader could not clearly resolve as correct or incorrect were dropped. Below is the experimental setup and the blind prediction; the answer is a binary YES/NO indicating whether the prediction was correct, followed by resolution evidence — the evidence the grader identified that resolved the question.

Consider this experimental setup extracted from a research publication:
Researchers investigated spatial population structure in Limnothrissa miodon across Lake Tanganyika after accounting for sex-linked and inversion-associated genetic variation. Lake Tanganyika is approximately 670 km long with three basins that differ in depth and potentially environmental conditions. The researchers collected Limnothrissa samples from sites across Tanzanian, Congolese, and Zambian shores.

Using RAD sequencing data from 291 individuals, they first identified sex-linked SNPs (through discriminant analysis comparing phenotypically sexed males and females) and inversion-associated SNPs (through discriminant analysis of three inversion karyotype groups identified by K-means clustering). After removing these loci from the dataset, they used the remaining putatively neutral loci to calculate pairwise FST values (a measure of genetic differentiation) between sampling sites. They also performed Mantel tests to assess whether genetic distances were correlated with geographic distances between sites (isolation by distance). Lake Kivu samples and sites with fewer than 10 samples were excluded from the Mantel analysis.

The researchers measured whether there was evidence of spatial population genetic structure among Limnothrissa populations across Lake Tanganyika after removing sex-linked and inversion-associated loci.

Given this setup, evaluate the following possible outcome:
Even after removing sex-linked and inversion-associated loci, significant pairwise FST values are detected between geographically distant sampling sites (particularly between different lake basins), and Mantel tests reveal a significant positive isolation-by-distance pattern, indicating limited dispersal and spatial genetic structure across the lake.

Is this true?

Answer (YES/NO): NO